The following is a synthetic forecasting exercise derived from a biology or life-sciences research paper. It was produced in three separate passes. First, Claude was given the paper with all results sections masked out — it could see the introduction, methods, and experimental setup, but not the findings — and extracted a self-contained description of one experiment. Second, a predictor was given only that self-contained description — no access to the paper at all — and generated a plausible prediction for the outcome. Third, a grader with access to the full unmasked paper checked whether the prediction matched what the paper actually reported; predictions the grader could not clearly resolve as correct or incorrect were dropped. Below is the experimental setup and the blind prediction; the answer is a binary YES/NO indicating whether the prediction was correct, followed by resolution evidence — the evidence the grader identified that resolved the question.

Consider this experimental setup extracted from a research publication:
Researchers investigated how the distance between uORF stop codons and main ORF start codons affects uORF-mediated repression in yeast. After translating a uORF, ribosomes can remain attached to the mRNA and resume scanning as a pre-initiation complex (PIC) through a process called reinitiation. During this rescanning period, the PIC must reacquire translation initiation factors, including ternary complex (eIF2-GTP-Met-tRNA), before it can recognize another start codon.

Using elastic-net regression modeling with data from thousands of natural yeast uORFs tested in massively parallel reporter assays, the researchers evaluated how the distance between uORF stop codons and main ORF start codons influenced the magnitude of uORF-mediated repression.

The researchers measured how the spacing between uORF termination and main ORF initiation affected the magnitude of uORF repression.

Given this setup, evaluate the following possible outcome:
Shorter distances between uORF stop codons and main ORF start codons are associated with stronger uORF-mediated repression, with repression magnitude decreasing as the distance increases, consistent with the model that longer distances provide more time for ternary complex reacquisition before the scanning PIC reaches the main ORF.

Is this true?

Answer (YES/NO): YES